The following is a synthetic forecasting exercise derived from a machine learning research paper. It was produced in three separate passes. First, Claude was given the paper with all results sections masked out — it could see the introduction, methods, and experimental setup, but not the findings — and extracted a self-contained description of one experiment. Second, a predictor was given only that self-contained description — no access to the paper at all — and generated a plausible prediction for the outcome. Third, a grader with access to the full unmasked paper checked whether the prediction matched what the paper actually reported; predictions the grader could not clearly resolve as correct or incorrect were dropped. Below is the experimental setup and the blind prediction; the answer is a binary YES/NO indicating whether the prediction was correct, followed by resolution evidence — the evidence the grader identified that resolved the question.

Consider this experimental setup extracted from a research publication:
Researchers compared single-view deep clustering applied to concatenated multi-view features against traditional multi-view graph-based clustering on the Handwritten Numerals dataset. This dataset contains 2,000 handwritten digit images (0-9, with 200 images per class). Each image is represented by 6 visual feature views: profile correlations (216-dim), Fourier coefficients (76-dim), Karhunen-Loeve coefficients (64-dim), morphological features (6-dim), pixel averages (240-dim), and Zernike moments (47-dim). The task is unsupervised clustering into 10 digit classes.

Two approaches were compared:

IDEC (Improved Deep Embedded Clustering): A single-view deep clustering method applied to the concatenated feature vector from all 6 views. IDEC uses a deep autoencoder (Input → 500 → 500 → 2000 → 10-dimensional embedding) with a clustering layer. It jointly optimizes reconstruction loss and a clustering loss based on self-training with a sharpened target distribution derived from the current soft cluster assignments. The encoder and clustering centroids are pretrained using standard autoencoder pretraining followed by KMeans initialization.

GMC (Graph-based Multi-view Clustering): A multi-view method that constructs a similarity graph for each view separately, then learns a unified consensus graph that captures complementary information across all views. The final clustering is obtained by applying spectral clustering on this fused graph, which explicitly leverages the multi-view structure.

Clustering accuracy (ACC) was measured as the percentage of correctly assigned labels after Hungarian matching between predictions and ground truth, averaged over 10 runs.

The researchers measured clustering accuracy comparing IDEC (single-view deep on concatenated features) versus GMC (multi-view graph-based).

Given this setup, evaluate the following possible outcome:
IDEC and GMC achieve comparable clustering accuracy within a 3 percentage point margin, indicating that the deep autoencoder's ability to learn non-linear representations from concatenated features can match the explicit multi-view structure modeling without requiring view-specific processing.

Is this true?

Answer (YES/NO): NO